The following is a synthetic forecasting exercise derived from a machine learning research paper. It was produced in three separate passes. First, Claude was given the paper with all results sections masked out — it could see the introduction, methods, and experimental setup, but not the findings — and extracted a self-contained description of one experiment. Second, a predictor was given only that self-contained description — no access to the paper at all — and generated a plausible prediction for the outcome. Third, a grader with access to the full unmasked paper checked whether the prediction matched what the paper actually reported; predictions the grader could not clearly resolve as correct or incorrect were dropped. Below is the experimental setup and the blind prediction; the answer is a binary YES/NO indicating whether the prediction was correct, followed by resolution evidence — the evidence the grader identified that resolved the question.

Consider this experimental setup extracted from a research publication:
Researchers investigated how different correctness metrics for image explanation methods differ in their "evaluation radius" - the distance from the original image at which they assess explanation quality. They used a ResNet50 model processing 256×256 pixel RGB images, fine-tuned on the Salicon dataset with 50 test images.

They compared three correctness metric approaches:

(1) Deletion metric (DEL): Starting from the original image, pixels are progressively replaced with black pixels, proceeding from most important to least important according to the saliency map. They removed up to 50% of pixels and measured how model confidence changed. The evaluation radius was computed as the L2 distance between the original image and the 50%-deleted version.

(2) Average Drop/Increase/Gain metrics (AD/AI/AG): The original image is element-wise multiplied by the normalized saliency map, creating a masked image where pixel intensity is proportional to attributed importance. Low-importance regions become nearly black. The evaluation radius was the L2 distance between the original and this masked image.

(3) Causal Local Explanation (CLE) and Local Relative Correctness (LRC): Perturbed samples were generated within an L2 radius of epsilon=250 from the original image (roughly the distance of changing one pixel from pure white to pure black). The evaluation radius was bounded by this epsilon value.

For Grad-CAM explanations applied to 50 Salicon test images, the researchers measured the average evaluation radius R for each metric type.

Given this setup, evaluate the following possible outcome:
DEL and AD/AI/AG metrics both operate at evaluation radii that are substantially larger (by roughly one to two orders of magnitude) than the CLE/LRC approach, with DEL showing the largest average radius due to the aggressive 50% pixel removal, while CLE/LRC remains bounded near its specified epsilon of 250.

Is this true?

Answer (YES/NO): NO